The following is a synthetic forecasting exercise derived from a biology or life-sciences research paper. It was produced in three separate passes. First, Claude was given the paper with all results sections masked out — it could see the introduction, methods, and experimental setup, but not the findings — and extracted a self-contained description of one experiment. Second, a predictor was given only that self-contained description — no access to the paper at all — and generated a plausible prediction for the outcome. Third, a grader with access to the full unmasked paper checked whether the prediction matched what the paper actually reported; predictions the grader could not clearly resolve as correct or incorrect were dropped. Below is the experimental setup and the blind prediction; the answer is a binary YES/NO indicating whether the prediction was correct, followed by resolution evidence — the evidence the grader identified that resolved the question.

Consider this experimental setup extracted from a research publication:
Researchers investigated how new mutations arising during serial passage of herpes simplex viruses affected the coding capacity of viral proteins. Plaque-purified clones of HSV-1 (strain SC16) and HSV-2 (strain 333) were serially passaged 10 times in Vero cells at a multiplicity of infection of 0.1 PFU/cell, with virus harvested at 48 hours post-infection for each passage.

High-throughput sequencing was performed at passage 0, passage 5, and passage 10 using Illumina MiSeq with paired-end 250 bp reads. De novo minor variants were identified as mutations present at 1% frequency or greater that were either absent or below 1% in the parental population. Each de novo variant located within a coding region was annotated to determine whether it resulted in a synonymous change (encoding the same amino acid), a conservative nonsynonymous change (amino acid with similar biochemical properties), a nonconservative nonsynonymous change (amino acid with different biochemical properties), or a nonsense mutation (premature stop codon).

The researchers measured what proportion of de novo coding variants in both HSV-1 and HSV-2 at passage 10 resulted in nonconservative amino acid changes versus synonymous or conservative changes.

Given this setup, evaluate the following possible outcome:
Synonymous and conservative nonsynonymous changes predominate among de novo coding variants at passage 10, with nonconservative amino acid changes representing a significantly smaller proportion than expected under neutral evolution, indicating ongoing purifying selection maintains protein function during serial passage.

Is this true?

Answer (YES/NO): NO